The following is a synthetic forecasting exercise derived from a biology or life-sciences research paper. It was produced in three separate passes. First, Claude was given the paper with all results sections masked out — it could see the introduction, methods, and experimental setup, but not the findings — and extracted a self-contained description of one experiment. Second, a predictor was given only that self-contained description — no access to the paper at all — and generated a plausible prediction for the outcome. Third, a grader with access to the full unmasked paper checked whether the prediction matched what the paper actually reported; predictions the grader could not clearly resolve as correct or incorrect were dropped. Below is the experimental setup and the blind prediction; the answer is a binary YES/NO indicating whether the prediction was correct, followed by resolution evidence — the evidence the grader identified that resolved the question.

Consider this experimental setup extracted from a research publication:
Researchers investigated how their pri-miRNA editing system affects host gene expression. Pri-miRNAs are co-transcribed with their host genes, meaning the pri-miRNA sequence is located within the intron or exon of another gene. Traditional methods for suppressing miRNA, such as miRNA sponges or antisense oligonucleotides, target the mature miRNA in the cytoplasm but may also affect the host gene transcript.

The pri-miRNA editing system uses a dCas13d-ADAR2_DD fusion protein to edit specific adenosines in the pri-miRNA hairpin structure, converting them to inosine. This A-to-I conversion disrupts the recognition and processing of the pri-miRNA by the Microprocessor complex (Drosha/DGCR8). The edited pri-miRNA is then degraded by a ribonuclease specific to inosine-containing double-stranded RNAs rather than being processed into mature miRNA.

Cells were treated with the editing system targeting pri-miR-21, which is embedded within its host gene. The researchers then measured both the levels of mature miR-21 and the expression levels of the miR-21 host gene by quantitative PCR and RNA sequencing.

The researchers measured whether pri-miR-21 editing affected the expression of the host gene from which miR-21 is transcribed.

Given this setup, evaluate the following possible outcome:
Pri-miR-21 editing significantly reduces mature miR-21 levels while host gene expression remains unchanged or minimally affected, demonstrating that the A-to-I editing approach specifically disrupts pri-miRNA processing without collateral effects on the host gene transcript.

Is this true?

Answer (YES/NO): YES